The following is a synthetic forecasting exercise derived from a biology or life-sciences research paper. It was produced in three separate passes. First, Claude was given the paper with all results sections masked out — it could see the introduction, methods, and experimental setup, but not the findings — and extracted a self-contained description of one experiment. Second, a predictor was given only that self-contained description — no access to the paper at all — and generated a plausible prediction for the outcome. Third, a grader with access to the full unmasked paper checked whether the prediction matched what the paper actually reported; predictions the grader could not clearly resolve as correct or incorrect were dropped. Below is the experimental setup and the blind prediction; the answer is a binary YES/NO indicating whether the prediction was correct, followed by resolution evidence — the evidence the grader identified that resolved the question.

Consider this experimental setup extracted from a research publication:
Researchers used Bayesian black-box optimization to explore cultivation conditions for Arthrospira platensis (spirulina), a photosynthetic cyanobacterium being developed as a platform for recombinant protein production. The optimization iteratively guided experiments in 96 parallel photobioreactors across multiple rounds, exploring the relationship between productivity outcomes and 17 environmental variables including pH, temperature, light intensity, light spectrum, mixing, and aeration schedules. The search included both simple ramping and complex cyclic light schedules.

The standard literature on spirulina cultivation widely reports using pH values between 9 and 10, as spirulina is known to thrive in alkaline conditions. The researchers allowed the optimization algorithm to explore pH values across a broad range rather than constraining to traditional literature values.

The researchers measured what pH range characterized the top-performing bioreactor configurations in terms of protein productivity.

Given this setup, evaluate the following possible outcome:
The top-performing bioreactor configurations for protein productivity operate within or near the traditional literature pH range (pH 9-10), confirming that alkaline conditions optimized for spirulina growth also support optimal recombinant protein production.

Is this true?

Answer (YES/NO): NO